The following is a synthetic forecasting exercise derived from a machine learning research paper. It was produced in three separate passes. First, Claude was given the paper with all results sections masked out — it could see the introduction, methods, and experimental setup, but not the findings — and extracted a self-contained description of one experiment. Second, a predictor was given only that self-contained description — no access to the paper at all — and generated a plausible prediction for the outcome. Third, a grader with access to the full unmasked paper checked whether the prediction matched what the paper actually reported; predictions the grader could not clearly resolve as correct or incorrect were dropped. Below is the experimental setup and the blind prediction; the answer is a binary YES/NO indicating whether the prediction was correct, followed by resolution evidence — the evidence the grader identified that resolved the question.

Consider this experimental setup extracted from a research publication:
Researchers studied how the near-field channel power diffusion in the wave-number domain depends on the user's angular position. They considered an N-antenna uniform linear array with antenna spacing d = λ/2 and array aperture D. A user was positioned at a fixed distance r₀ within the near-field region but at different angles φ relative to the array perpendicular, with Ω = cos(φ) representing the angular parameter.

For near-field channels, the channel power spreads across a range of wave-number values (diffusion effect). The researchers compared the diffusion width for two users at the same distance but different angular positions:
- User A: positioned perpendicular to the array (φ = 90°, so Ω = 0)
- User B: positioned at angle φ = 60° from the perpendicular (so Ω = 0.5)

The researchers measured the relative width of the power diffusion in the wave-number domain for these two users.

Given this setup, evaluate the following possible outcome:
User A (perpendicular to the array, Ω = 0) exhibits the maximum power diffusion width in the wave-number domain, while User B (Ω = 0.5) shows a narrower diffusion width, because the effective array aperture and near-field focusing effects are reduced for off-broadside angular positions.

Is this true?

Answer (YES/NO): YES